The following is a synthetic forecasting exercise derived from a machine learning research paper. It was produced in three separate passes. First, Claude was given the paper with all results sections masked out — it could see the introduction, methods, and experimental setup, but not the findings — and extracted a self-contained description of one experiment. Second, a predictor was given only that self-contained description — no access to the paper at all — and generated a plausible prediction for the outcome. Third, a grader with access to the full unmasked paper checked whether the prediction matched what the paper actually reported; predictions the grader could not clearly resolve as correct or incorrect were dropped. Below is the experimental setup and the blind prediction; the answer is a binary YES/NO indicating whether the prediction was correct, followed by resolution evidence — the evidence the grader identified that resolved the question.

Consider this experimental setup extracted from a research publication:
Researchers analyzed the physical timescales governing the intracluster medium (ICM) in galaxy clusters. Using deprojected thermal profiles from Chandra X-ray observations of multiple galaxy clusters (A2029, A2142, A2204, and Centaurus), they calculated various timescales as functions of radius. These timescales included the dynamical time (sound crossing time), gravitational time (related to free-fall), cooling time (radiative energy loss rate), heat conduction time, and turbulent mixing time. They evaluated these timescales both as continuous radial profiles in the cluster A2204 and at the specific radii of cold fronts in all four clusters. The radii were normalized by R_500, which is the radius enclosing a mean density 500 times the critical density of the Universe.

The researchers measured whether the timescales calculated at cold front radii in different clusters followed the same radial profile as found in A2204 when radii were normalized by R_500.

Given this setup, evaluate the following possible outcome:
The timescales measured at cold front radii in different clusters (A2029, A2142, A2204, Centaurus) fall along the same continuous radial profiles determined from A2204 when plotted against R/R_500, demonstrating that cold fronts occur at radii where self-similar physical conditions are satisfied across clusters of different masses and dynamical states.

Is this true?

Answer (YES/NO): YES